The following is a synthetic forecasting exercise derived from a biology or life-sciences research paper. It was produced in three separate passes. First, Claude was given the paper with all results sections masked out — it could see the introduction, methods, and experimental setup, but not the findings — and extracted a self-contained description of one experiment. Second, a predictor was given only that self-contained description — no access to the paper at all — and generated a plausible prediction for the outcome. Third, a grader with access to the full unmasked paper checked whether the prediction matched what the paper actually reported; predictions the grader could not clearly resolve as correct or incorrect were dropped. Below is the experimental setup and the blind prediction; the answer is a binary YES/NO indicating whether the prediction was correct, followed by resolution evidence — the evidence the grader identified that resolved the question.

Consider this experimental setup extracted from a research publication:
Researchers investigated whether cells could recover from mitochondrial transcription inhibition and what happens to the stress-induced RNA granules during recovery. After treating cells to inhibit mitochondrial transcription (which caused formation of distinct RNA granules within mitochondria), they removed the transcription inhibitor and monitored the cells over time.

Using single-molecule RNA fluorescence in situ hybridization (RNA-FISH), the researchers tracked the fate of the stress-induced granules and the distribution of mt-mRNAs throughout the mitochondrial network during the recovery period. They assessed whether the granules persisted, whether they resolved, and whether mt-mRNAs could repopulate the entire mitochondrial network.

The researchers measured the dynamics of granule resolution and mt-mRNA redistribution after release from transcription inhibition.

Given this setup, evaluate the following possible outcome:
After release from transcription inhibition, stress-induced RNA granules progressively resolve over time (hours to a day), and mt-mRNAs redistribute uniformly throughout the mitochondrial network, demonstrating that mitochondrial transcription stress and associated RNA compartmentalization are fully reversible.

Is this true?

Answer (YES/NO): NO